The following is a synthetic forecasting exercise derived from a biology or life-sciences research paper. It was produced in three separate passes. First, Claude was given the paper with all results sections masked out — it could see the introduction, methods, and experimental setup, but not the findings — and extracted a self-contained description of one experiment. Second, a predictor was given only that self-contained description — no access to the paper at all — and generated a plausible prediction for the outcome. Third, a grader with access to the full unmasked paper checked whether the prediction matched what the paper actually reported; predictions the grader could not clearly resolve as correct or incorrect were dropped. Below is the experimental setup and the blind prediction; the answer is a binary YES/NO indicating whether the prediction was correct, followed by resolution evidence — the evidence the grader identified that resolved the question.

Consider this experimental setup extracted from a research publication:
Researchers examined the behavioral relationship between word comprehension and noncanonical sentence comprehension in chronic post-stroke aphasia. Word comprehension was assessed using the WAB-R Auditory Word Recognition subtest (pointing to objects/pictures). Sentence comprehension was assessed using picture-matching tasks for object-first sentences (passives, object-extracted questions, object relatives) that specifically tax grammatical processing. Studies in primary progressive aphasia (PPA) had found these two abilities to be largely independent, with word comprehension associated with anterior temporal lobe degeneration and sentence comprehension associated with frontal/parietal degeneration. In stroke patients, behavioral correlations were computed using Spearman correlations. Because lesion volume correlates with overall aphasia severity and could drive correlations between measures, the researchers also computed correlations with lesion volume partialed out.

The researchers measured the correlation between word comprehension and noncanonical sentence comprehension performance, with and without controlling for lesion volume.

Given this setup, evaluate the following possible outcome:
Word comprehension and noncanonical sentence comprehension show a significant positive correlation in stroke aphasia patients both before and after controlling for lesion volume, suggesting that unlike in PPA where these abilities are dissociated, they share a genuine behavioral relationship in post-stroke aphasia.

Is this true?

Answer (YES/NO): YES